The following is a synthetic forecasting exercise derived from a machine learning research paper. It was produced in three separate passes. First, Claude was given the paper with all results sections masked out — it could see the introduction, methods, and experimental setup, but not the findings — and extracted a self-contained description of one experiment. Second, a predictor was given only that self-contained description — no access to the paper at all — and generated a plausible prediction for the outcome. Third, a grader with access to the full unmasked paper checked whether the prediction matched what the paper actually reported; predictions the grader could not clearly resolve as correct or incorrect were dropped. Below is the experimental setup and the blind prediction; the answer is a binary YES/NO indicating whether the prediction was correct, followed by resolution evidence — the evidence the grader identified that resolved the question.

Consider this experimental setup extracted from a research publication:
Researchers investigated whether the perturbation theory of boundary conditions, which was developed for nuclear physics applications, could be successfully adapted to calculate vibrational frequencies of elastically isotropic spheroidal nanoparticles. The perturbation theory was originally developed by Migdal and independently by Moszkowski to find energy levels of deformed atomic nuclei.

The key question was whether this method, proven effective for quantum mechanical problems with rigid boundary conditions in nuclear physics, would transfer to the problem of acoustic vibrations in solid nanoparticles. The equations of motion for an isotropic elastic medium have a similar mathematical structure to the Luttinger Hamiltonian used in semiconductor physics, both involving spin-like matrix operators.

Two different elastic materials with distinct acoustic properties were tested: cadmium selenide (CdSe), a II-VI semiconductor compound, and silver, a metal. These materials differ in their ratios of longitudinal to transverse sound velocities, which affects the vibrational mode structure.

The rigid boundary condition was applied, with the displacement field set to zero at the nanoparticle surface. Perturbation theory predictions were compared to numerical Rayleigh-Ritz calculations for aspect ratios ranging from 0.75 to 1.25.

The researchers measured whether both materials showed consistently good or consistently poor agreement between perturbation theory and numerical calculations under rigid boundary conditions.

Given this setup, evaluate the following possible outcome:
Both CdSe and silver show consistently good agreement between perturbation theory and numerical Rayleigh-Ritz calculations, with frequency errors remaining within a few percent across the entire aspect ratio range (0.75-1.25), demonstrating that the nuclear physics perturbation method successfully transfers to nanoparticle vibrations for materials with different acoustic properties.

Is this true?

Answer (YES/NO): NO